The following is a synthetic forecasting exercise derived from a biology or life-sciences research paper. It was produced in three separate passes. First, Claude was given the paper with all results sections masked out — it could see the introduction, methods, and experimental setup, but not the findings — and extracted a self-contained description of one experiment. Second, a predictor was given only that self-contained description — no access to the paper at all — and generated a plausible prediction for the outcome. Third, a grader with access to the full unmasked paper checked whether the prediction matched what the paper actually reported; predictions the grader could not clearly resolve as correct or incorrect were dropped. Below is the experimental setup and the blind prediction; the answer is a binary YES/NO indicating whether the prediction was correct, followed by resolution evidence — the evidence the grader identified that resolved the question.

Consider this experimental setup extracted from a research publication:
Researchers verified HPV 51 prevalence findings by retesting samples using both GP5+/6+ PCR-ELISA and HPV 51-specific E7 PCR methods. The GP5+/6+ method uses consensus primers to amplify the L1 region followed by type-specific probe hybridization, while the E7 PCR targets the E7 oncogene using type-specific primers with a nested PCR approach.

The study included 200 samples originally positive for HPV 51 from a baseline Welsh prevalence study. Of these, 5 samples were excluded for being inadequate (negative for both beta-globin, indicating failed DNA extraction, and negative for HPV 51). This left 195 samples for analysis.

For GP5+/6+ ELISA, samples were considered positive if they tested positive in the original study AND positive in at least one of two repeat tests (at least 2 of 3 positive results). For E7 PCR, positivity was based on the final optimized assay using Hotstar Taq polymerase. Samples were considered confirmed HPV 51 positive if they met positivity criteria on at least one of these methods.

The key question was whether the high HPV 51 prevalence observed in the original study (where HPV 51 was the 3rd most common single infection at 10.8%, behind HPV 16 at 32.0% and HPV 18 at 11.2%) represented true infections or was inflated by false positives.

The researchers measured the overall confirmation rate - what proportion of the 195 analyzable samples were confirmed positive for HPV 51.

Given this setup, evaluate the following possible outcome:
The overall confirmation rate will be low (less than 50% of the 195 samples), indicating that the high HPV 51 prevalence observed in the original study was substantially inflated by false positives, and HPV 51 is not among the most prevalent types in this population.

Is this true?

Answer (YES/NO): NO